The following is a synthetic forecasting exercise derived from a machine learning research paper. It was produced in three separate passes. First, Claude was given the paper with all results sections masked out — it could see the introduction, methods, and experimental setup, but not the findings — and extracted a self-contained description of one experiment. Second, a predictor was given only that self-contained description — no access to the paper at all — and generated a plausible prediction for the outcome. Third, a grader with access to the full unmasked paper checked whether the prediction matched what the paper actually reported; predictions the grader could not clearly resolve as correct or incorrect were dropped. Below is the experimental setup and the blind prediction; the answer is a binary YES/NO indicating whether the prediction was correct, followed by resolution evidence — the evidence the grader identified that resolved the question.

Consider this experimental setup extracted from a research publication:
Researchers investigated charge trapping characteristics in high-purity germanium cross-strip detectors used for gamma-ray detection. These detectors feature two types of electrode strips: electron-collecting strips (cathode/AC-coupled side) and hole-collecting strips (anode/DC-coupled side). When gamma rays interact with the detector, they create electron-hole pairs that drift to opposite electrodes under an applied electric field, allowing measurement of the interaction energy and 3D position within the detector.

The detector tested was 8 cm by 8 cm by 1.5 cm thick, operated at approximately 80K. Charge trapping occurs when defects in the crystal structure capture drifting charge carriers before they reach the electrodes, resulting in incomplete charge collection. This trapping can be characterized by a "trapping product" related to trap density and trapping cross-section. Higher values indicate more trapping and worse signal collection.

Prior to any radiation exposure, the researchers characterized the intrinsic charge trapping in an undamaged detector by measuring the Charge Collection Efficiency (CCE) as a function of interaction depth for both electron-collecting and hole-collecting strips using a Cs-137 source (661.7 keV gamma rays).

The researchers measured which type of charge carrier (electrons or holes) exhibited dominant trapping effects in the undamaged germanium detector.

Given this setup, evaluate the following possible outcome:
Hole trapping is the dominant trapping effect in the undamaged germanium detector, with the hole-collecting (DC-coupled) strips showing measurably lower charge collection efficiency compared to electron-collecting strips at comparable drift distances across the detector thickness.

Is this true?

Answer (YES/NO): NO